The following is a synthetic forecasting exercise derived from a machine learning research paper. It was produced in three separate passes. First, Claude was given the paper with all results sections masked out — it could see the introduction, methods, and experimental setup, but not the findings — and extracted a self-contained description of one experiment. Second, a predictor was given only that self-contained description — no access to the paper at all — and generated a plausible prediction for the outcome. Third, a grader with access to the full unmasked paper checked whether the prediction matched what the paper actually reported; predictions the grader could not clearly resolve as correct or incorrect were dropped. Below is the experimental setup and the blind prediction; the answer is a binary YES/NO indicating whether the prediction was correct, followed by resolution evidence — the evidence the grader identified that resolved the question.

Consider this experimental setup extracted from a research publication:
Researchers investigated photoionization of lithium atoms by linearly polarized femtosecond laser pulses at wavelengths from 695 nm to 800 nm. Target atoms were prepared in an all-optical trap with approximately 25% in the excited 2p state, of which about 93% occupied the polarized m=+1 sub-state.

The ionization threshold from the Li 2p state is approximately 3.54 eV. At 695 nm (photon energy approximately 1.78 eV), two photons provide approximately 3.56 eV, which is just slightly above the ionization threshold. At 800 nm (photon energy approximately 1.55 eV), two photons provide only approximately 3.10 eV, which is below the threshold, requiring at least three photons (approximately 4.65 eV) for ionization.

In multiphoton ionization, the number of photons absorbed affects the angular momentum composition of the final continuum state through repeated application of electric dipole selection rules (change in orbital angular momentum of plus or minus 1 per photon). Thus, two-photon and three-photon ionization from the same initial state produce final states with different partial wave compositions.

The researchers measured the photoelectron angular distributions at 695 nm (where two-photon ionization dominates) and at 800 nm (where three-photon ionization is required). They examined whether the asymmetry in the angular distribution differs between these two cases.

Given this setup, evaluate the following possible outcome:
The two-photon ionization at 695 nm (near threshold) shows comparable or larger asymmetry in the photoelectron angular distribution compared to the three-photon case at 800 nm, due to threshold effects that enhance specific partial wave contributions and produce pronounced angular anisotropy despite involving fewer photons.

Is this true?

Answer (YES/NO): NO